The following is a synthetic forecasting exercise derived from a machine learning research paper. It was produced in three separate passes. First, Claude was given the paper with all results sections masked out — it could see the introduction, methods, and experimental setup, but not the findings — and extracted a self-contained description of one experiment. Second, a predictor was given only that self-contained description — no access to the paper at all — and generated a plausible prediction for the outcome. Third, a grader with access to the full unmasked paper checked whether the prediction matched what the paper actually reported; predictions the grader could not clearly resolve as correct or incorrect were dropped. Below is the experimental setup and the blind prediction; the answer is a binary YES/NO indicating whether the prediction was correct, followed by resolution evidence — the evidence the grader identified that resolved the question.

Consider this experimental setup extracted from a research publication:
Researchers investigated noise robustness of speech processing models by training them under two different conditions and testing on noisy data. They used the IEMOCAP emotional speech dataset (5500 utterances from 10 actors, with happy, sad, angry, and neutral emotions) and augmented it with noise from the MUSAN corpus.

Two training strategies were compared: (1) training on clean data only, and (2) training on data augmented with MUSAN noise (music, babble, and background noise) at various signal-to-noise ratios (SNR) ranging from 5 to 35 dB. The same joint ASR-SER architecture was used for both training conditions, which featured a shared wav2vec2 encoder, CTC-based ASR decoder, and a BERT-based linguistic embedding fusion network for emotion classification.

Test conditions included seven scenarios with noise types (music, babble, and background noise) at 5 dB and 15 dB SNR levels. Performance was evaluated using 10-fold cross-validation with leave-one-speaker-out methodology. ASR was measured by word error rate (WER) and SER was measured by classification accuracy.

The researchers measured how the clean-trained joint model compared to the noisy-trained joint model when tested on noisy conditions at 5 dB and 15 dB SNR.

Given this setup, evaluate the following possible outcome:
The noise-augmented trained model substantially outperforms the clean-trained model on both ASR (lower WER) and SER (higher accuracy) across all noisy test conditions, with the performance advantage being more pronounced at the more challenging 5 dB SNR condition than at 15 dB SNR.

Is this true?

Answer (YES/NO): NO